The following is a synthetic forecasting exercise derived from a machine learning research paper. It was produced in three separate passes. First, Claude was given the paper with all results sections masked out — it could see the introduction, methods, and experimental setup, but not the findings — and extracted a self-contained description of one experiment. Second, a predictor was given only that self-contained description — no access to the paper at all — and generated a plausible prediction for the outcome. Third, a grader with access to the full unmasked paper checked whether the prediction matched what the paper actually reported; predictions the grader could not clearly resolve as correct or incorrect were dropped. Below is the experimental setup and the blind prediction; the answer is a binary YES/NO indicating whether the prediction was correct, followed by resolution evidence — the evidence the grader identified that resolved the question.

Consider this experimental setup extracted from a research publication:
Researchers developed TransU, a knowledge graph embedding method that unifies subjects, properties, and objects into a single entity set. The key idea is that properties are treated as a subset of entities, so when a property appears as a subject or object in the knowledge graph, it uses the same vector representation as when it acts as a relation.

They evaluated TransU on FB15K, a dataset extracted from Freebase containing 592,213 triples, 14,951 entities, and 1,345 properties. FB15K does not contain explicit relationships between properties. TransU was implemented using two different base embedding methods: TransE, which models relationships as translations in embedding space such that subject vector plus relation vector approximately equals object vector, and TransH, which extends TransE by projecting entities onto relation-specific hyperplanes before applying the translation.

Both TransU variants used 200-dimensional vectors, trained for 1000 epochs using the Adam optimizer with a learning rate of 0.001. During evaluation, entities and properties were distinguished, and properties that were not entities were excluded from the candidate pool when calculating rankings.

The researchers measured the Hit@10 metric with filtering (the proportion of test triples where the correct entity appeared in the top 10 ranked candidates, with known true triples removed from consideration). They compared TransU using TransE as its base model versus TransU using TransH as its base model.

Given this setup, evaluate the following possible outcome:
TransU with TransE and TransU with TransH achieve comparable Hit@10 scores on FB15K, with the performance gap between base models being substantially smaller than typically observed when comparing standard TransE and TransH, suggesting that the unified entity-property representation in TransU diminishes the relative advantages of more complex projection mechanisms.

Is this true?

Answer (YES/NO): NO